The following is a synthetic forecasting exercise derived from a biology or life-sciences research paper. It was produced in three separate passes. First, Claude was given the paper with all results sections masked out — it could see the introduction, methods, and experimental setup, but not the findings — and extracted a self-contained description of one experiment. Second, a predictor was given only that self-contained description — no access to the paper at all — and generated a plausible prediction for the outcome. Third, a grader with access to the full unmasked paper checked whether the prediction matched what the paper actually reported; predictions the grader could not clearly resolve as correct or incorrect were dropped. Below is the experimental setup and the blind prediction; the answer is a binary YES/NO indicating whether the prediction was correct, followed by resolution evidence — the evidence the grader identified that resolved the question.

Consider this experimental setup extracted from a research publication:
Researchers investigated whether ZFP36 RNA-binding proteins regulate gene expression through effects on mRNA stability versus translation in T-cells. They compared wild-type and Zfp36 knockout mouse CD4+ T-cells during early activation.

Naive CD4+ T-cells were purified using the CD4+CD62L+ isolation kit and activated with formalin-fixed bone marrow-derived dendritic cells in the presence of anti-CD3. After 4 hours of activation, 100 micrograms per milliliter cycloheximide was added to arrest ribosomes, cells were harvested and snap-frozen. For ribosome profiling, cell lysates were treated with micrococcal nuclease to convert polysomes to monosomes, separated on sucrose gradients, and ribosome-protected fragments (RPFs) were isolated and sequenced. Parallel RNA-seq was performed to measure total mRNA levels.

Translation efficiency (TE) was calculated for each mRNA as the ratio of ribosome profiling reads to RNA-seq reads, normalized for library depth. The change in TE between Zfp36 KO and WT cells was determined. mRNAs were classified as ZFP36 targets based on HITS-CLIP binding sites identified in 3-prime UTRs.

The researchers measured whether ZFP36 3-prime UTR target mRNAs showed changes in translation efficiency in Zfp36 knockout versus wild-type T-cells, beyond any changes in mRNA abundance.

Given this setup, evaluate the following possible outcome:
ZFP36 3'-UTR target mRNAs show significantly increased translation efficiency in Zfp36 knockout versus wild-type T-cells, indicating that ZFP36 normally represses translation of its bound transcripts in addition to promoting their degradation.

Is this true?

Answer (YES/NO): YES